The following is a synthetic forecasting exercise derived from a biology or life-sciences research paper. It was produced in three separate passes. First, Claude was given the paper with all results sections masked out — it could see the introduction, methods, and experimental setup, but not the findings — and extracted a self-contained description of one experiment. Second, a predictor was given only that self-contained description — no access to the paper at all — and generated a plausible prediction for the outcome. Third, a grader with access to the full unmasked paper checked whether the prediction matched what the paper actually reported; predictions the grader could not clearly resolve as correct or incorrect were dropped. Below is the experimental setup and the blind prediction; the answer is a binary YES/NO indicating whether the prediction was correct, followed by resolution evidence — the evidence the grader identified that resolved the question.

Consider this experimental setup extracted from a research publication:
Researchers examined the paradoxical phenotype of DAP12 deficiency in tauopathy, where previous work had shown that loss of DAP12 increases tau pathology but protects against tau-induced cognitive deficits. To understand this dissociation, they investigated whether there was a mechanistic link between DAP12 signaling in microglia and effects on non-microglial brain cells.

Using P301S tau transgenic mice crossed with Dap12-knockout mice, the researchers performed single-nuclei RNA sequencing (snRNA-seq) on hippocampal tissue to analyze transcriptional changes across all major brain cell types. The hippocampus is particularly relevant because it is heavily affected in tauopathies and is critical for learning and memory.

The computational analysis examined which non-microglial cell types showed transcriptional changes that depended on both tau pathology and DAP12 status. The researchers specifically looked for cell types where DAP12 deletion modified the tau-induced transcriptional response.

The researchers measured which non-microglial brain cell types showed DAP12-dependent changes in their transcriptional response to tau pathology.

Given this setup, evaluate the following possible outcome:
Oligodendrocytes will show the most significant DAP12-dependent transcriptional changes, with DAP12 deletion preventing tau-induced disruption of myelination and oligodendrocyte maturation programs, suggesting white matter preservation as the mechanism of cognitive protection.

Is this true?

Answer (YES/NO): YES